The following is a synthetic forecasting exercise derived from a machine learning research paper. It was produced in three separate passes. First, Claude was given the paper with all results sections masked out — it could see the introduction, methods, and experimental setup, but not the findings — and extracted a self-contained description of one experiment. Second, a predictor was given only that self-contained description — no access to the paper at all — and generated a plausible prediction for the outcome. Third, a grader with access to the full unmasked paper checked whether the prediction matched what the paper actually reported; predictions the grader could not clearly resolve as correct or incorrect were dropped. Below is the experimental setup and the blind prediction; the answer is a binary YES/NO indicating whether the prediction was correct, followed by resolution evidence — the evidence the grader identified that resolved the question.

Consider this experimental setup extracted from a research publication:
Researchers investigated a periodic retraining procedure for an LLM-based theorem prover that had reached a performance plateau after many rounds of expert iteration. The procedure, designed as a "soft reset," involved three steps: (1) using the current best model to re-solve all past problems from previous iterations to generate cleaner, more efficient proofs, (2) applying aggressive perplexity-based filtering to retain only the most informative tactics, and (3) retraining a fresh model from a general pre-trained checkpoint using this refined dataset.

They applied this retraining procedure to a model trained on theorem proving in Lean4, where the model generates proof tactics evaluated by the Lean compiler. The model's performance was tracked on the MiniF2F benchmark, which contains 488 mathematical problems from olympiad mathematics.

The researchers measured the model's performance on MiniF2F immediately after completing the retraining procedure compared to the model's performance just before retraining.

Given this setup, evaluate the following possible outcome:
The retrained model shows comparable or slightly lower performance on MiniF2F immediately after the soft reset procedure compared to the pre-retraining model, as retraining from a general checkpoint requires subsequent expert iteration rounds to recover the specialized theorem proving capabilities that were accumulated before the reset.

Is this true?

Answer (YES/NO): YES